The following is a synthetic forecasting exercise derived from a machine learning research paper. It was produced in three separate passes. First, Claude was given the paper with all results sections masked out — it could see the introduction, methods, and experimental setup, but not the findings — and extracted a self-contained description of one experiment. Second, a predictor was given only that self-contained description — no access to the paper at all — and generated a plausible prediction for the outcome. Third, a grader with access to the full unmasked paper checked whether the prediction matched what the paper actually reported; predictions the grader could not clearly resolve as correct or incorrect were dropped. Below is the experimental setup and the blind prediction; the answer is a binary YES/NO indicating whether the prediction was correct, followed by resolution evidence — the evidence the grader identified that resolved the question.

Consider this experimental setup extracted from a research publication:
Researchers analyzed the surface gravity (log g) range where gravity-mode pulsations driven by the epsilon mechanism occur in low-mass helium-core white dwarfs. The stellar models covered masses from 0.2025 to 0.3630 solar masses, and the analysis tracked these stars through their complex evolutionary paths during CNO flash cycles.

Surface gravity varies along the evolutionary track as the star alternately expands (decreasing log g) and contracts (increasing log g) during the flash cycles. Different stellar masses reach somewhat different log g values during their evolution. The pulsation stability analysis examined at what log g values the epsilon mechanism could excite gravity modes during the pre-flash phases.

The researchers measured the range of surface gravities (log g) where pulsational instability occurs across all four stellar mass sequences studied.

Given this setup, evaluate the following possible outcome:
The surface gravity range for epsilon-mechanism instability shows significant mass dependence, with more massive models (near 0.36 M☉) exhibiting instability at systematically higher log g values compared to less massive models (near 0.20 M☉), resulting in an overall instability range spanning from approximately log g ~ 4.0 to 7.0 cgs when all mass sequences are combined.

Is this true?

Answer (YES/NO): NO